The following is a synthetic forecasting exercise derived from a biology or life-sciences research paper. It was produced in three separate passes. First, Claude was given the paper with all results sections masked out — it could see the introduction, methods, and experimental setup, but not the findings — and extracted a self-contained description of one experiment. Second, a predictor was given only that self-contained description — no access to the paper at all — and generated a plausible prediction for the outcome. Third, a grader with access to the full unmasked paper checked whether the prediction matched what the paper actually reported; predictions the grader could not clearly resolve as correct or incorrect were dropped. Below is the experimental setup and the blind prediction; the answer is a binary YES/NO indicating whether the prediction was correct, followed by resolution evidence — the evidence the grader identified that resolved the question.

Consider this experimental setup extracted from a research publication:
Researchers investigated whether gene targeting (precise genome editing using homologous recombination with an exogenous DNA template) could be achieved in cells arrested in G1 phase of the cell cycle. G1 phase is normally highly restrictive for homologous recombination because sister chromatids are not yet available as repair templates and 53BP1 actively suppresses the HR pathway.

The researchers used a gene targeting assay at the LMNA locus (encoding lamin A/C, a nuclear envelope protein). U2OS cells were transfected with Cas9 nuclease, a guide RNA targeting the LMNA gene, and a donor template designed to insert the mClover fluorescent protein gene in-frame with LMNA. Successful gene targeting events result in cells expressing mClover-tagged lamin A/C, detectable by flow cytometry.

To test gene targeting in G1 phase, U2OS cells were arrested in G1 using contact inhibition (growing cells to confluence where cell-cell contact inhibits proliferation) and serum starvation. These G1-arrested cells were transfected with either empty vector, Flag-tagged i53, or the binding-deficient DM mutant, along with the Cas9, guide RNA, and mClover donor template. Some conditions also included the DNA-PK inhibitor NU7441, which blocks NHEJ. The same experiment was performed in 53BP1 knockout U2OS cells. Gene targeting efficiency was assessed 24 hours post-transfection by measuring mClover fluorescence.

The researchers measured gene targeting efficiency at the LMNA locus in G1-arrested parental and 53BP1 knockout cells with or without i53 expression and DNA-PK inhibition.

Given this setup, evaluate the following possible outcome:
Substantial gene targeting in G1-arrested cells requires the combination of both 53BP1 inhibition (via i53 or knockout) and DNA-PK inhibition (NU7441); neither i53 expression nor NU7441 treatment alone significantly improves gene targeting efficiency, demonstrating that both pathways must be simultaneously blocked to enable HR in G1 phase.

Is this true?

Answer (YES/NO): NO